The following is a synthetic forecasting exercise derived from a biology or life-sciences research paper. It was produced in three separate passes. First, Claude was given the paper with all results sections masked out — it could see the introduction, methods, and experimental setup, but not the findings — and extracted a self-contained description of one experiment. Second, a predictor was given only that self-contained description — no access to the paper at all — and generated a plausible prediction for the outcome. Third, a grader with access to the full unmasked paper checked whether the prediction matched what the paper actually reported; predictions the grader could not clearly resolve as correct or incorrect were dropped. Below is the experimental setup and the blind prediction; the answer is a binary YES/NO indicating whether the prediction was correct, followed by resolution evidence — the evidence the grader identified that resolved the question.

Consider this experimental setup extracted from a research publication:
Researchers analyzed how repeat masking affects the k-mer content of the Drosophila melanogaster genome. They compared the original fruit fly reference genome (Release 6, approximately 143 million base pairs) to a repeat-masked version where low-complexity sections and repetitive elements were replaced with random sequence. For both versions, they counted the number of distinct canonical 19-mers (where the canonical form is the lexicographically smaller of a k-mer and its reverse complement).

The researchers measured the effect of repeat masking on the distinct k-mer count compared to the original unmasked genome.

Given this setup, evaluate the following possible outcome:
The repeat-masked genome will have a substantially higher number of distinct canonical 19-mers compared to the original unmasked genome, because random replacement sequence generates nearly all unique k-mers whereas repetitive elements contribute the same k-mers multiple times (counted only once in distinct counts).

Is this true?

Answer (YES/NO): NO